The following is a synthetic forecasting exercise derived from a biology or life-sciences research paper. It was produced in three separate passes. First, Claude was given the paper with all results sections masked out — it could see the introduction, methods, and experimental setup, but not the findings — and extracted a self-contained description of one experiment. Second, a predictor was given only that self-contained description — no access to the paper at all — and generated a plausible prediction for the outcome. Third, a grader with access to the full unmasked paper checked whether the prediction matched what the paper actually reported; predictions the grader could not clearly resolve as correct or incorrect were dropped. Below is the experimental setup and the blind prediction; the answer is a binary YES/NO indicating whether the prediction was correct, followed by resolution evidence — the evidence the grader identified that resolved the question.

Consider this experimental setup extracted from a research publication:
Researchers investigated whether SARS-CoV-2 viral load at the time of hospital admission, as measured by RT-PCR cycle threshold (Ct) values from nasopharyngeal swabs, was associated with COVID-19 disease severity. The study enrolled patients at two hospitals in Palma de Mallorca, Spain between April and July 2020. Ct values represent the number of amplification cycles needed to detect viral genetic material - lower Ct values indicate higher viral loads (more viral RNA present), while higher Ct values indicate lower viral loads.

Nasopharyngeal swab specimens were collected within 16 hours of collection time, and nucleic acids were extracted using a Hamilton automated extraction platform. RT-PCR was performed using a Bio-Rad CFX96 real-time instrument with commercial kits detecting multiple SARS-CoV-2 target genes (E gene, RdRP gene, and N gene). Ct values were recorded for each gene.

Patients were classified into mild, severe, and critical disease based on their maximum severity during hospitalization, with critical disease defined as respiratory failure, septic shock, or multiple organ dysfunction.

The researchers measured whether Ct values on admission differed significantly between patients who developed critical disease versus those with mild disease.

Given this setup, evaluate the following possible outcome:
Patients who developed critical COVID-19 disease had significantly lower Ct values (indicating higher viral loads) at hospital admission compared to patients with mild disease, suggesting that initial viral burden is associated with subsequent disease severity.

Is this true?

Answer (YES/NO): NO